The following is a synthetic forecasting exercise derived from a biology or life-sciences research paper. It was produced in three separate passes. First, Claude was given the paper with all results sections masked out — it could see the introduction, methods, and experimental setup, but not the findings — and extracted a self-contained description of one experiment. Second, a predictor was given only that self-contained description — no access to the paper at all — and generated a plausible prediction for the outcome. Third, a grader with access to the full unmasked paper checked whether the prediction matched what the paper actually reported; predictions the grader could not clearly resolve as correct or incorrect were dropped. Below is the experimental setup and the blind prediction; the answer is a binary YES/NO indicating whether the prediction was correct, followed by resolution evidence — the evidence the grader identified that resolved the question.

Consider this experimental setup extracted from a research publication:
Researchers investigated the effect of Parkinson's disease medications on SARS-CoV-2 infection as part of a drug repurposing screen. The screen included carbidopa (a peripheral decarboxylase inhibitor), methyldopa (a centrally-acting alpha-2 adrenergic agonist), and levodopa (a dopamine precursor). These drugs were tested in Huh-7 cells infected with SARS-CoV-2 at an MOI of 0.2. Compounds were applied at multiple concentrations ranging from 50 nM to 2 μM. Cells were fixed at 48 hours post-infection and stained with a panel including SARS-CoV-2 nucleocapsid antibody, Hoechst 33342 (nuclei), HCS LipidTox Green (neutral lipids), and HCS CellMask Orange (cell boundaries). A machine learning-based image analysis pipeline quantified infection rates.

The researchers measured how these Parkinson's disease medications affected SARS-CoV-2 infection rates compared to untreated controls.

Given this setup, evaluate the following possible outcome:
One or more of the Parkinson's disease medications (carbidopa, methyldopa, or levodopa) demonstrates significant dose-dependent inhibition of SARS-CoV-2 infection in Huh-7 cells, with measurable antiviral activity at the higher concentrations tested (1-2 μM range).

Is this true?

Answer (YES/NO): NO